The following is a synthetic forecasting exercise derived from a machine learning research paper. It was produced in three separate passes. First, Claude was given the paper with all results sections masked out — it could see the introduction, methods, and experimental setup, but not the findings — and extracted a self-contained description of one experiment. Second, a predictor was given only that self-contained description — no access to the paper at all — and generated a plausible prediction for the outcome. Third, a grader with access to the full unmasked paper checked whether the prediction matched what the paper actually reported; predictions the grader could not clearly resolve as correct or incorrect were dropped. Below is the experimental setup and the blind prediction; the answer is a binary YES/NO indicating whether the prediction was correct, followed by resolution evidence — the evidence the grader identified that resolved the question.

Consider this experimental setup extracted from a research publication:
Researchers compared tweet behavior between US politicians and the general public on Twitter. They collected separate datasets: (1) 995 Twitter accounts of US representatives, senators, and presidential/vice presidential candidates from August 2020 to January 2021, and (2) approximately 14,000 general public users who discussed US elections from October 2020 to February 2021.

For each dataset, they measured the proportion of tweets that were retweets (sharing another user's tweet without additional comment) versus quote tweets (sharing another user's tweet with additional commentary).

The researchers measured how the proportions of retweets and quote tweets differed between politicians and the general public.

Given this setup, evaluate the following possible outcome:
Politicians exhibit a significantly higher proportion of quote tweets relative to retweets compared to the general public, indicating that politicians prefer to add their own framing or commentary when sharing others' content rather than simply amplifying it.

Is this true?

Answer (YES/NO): YES